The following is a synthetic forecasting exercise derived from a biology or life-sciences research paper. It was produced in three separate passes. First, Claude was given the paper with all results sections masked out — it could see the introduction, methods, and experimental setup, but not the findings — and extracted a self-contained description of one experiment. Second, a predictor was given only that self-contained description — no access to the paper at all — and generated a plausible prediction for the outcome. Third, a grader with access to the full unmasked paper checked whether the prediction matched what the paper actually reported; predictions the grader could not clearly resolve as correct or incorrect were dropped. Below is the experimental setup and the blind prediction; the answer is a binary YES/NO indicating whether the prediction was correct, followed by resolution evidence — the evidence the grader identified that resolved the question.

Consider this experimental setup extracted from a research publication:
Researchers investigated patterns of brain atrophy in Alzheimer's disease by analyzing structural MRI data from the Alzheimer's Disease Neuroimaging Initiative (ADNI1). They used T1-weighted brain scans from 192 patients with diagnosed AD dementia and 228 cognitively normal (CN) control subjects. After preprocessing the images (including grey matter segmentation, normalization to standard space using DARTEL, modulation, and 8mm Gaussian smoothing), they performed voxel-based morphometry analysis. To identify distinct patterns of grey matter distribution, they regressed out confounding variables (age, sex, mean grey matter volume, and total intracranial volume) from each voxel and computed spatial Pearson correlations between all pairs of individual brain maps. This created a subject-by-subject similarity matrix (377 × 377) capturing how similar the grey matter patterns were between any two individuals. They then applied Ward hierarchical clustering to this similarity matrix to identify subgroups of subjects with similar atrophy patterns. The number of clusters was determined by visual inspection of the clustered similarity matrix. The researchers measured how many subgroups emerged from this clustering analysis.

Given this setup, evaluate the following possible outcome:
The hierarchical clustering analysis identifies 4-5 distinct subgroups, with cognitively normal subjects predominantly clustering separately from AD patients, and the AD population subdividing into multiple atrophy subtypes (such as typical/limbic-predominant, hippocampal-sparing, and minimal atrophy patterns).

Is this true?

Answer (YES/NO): NO